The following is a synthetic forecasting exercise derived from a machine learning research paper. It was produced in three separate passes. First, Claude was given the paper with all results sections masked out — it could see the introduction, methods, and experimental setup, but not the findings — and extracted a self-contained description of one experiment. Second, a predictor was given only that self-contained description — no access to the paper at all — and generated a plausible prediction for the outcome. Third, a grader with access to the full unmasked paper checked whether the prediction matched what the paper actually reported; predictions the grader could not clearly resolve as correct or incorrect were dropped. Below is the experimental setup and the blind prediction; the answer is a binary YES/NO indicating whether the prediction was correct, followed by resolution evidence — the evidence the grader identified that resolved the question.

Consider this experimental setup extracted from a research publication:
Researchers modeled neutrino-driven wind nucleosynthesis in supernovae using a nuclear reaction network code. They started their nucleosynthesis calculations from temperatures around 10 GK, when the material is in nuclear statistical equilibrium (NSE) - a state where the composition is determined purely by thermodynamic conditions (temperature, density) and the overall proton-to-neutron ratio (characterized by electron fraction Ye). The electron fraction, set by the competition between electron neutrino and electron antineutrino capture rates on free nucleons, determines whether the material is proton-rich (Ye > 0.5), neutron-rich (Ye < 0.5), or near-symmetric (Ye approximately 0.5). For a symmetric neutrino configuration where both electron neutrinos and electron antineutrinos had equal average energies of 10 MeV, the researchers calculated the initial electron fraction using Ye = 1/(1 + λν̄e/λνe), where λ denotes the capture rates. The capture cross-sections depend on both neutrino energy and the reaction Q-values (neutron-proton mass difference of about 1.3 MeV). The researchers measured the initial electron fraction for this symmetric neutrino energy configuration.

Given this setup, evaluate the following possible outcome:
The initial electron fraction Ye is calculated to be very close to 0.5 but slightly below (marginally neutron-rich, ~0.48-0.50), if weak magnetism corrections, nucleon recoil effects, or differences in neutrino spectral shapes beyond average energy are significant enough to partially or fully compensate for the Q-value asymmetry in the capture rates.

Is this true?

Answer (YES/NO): NO